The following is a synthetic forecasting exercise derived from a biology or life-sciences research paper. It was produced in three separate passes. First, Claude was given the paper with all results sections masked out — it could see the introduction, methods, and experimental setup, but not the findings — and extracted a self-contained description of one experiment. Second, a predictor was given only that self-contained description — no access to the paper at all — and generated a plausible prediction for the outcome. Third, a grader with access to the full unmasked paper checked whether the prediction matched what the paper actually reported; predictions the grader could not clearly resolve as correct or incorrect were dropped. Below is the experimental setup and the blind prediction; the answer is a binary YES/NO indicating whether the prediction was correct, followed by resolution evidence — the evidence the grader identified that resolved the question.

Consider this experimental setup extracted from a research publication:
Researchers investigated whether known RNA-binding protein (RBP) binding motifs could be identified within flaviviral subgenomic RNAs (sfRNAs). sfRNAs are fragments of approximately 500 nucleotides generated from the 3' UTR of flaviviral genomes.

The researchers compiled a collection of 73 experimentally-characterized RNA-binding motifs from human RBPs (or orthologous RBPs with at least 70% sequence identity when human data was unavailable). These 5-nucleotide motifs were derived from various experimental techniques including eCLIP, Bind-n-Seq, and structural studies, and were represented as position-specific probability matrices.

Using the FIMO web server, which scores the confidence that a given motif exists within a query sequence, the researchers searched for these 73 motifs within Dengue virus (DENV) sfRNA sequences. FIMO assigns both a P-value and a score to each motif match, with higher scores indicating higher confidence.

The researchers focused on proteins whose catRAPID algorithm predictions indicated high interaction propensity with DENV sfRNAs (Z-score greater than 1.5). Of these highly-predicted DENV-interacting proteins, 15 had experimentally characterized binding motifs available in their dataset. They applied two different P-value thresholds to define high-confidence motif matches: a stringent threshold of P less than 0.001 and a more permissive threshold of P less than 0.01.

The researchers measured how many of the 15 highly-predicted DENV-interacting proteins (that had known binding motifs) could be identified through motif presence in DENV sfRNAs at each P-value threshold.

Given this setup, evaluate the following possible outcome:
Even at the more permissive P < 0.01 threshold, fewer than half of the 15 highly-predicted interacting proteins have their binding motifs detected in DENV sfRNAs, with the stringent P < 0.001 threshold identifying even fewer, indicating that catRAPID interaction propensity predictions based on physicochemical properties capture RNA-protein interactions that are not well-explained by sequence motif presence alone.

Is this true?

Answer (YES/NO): NO